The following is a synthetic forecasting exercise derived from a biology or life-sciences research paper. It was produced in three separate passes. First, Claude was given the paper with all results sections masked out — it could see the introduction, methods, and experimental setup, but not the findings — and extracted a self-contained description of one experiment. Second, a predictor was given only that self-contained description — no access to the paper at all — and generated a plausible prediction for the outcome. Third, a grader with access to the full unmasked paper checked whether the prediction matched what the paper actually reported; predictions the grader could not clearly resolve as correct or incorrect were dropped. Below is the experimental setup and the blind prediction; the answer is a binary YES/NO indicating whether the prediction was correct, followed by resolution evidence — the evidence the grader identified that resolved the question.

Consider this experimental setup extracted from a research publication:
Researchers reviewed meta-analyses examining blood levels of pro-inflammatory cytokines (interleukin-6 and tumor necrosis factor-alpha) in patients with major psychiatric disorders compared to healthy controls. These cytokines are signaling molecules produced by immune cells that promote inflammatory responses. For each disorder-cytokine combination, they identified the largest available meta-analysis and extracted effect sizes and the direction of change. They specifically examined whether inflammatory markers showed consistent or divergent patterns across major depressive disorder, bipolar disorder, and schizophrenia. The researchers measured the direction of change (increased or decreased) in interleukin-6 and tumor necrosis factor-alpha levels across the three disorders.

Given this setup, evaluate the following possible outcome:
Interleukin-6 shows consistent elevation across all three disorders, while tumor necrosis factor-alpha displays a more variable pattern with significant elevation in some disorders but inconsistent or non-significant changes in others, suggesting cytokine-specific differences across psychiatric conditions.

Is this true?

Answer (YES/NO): NO